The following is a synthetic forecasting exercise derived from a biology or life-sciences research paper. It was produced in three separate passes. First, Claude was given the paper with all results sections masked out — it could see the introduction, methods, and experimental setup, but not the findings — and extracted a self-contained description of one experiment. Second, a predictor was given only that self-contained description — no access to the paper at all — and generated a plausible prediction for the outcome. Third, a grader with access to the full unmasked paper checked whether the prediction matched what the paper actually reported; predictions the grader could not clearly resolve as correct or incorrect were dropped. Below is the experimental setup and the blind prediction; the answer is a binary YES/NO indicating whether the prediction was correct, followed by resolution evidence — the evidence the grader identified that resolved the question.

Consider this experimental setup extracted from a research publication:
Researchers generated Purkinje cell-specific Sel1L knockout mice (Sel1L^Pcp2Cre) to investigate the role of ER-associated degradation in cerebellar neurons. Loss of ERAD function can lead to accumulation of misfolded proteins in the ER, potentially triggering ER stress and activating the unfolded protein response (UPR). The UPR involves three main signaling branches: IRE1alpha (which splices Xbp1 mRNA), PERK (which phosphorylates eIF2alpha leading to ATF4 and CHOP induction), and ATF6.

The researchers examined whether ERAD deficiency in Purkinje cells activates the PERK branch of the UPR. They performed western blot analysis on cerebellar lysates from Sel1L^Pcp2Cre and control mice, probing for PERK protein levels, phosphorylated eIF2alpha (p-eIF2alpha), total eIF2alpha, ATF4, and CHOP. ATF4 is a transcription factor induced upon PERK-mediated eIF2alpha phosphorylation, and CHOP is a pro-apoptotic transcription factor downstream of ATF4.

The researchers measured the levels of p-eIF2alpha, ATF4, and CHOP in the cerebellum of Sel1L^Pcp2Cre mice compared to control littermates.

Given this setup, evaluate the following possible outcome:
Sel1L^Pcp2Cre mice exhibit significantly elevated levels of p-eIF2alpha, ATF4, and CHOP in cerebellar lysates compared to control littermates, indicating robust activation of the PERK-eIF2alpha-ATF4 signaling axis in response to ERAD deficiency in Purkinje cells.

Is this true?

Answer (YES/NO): NO